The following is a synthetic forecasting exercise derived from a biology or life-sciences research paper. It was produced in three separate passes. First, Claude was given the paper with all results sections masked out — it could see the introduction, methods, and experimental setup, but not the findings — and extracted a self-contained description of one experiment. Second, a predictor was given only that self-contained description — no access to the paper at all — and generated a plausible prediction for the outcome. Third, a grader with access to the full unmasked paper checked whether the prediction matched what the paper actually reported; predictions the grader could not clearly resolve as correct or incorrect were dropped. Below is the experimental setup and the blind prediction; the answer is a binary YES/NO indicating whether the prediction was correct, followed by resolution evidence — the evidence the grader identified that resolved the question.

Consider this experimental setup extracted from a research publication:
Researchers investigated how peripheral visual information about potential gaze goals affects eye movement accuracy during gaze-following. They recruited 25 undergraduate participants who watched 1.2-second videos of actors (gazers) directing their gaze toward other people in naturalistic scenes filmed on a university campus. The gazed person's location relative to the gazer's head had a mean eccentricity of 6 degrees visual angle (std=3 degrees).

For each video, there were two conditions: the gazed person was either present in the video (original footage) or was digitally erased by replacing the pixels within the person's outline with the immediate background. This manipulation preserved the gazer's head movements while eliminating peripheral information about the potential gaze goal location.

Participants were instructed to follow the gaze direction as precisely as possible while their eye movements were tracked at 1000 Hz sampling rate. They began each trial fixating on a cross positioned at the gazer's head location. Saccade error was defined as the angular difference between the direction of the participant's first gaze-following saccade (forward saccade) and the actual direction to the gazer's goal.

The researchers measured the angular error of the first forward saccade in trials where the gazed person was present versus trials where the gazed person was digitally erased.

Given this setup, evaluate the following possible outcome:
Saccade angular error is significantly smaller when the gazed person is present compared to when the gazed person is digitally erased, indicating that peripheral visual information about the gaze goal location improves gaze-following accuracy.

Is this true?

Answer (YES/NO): YES